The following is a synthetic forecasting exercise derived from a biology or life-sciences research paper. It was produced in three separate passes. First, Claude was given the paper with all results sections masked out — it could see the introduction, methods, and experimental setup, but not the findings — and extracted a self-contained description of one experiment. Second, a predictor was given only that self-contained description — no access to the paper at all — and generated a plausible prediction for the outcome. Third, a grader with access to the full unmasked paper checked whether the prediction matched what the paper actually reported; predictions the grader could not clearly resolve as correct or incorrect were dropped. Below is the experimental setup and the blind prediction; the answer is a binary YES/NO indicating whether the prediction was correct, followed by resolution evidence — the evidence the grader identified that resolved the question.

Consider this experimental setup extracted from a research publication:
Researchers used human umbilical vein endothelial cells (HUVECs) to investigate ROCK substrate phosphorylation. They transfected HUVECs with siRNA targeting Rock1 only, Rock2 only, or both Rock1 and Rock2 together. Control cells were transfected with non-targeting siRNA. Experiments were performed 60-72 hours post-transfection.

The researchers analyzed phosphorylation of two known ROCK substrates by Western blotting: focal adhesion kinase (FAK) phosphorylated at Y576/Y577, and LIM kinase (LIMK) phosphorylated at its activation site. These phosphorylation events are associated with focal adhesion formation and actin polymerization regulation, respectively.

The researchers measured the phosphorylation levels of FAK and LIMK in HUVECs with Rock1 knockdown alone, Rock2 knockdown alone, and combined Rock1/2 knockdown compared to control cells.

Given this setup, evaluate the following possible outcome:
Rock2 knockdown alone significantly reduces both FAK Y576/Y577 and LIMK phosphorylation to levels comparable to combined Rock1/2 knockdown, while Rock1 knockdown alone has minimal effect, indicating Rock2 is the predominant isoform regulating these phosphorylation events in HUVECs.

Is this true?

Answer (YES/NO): YES